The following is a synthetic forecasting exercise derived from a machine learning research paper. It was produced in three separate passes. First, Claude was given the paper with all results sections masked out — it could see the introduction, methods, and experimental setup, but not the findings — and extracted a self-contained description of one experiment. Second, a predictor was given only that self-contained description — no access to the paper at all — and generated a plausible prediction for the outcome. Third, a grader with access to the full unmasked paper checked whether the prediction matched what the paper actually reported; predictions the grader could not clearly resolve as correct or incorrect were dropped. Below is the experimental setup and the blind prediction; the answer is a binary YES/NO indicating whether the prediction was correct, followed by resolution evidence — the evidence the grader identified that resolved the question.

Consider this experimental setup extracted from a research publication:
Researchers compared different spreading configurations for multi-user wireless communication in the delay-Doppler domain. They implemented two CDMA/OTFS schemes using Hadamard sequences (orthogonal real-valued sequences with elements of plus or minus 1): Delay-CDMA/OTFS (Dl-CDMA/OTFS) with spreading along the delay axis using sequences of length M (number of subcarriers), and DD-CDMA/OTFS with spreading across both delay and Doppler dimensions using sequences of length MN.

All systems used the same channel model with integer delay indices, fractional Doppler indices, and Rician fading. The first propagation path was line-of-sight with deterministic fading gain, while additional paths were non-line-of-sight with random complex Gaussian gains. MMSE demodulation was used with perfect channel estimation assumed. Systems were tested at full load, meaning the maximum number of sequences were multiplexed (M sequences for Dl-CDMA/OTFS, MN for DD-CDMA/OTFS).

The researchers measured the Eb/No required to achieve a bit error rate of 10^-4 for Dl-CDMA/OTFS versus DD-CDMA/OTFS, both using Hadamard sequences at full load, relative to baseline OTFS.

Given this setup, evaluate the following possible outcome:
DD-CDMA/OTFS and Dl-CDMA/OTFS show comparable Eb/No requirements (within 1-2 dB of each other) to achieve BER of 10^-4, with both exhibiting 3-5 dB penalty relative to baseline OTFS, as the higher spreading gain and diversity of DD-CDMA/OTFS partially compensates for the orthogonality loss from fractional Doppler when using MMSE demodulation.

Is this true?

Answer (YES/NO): NO